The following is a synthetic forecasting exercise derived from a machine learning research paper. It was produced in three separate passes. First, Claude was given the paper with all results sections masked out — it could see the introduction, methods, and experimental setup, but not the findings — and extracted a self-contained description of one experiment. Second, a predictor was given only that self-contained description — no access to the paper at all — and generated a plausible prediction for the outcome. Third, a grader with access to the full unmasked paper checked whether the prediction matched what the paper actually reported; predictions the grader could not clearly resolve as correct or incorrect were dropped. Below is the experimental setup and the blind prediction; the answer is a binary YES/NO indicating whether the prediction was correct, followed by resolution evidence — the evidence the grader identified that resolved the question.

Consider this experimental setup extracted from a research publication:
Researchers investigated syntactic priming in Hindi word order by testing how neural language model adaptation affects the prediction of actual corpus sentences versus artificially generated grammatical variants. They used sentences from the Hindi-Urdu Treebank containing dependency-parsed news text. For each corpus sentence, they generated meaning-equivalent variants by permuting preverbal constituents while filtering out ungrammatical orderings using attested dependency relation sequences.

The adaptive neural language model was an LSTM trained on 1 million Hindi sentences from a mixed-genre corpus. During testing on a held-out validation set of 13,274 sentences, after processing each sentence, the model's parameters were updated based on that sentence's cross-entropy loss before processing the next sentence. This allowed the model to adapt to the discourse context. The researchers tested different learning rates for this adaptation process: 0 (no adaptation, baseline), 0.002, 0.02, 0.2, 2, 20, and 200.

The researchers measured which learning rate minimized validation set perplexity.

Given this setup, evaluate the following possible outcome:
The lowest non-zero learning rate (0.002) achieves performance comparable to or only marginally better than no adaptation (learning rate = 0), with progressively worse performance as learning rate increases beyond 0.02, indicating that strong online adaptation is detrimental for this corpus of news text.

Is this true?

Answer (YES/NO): NO